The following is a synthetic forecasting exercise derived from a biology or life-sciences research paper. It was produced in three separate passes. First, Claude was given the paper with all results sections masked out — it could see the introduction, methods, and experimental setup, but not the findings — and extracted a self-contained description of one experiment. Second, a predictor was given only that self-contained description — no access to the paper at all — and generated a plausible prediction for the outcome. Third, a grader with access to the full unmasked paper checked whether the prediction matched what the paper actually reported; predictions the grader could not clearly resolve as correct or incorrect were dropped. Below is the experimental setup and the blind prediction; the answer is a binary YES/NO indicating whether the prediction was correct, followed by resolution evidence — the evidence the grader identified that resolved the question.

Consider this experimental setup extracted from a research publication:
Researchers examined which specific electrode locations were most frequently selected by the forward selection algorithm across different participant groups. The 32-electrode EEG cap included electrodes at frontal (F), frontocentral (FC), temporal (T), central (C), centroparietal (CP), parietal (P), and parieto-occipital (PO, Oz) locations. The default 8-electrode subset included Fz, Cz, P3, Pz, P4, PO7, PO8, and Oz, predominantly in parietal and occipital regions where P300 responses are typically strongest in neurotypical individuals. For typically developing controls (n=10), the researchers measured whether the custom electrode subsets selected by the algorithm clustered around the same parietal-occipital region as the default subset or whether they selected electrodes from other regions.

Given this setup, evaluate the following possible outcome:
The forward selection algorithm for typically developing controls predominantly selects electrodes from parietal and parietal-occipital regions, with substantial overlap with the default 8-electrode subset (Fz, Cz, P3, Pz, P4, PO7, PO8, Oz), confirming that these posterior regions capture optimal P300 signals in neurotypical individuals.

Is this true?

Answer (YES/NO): YES